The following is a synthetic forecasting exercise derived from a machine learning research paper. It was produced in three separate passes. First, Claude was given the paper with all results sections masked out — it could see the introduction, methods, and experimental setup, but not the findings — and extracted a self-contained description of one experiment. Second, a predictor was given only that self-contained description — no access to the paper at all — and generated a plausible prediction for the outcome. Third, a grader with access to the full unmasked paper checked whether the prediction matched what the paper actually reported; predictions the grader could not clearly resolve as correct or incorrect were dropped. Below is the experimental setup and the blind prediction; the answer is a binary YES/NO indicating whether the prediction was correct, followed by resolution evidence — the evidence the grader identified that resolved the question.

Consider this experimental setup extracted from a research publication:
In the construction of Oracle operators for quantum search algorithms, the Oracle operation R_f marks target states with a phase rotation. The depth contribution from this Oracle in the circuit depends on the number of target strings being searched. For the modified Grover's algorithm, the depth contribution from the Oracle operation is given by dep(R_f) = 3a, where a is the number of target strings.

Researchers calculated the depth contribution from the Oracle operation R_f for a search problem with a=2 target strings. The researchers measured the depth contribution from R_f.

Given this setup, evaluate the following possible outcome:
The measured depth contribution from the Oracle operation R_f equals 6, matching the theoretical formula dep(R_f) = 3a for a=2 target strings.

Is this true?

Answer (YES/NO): YES